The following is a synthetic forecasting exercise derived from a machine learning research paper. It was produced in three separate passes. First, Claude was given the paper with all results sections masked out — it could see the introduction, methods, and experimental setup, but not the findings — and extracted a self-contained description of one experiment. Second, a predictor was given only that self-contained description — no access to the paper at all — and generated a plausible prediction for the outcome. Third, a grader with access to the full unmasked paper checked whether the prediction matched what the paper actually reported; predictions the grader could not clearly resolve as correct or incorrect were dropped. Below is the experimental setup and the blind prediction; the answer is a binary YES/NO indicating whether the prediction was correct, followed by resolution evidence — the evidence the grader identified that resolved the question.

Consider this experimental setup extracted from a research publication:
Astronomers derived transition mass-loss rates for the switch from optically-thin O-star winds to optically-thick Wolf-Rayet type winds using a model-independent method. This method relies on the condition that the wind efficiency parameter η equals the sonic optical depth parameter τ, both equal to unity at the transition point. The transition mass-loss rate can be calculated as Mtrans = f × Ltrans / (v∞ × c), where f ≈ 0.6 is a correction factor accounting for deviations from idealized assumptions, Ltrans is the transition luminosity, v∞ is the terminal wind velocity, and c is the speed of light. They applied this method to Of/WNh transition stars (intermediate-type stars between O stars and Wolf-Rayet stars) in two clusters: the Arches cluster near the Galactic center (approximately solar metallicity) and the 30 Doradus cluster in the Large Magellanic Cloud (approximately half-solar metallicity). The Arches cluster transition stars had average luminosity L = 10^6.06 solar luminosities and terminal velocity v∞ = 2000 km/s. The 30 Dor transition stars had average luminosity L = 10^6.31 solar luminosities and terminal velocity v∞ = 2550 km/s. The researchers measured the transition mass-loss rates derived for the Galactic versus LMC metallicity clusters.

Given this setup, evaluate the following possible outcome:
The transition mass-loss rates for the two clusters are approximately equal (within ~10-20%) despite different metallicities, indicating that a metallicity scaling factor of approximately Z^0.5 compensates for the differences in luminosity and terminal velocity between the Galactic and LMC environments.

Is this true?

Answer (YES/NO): NO